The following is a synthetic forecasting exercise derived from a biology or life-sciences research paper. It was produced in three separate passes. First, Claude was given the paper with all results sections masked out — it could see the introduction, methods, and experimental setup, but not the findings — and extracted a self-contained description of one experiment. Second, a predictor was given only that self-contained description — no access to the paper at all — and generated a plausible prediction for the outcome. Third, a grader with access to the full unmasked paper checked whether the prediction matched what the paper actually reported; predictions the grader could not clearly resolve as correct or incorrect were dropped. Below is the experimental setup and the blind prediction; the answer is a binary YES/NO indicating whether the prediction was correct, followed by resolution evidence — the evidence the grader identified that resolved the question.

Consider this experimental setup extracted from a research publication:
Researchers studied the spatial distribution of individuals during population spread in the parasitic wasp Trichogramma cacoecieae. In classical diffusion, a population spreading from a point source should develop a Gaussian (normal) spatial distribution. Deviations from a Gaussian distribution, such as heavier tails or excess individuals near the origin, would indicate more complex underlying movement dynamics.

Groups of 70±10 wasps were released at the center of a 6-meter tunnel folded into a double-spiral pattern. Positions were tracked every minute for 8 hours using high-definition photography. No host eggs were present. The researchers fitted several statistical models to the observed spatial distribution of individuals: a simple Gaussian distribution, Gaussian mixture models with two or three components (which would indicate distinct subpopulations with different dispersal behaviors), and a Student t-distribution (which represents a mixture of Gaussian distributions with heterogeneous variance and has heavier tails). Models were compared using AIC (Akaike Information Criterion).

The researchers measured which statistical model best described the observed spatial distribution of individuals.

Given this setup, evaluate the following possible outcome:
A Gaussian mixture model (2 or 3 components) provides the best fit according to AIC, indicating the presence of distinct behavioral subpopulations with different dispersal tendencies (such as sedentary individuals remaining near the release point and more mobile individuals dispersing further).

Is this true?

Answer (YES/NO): YES